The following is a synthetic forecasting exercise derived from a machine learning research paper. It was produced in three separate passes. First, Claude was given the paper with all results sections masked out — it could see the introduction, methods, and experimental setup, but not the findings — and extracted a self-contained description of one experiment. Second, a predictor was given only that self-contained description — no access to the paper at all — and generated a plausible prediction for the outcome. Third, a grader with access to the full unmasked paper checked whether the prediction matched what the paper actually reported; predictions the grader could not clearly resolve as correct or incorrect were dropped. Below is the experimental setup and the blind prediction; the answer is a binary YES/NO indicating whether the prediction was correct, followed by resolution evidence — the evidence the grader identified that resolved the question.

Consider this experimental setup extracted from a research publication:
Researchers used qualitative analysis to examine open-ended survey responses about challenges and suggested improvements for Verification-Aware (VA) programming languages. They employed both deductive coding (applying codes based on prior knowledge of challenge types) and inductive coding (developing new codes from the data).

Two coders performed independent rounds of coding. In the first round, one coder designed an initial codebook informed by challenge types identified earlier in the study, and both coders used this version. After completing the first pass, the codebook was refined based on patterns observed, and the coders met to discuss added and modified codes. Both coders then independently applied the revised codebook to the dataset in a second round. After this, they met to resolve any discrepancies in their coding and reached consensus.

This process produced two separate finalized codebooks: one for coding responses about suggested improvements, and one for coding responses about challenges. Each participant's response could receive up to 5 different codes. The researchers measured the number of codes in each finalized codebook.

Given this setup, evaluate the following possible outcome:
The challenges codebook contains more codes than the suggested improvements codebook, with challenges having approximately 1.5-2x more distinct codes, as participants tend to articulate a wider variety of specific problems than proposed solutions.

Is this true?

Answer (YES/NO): NO